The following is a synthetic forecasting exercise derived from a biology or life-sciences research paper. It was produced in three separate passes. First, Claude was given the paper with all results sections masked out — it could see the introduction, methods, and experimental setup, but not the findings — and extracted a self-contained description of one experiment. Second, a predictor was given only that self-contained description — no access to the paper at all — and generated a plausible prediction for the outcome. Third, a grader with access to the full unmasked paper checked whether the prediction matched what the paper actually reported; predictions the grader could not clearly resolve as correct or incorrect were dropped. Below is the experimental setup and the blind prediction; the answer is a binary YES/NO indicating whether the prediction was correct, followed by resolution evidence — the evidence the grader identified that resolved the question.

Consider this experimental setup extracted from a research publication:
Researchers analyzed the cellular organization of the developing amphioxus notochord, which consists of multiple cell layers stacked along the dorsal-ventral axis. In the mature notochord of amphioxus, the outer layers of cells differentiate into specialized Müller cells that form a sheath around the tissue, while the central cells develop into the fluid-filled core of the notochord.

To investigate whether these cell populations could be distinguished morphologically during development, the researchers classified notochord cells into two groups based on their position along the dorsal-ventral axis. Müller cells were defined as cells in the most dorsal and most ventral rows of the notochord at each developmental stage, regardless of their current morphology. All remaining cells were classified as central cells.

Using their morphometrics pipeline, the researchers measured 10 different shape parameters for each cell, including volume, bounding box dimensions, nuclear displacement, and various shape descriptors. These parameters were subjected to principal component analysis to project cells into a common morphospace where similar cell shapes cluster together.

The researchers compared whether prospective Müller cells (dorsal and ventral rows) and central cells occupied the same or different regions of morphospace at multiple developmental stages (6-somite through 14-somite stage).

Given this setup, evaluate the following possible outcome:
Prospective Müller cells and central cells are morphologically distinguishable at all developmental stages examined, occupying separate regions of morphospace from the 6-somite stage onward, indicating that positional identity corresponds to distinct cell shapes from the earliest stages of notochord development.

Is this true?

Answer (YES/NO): NO